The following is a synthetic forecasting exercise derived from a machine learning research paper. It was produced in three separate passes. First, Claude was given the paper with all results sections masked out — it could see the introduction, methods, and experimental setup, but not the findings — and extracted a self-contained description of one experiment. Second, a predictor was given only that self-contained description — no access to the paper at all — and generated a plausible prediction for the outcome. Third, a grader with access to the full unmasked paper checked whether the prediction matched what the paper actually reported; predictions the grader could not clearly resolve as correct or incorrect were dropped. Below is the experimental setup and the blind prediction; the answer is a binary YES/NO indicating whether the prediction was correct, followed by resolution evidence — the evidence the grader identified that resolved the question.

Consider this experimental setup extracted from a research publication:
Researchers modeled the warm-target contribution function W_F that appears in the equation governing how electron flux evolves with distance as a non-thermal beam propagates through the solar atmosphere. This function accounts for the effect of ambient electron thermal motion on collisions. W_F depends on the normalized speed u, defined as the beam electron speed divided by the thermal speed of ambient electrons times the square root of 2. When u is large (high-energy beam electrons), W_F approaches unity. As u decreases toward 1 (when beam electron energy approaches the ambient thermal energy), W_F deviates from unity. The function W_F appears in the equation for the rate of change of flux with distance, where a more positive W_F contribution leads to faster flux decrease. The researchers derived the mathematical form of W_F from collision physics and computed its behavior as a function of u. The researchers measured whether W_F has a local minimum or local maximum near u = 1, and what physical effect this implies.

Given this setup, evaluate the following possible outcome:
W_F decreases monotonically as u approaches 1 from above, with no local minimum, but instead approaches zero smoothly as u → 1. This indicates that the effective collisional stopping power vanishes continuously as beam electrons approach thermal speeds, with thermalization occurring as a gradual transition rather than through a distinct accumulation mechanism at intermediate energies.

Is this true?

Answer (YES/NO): NO